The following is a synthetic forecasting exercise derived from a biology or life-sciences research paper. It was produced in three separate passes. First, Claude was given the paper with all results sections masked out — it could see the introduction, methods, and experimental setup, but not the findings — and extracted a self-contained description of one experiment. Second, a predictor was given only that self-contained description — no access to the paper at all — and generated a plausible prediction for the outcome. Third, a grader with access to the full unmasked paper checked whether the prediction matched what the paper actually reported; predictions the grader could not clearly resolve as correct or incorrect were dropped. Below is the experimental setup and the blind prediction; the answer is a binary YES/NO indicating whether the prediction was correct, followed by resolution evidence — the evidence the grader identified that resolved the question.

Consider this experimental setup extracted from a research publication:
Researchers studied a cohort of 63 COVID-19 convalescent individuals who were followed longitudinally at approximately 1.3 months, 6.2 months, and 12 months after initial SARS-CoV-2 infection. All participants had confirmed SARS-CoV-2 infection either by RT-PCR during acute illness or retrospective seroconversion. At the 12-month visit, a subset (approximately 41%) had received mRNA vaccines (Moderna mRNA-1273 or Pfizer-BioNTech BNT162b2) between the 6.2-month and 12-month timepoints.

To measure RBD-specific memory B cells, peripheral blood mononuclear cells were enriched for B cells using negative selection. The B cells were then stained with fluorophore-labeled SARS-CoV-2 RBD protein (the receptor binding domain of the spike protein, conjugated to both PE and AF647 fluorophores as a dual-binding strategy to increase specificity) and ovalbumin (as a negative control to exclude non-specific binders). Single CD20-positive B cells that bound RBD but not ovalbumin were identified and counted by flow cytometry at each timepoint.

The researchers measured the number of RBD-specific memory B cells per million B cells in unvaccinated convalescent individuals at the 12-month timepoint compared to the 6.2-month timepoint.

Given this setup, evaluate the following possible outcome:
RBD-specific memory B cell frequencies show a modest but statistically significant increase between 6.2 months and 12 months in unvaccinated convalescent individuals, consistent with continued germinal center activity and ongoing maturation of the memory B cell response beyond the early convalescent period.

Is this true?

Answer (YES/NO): NO